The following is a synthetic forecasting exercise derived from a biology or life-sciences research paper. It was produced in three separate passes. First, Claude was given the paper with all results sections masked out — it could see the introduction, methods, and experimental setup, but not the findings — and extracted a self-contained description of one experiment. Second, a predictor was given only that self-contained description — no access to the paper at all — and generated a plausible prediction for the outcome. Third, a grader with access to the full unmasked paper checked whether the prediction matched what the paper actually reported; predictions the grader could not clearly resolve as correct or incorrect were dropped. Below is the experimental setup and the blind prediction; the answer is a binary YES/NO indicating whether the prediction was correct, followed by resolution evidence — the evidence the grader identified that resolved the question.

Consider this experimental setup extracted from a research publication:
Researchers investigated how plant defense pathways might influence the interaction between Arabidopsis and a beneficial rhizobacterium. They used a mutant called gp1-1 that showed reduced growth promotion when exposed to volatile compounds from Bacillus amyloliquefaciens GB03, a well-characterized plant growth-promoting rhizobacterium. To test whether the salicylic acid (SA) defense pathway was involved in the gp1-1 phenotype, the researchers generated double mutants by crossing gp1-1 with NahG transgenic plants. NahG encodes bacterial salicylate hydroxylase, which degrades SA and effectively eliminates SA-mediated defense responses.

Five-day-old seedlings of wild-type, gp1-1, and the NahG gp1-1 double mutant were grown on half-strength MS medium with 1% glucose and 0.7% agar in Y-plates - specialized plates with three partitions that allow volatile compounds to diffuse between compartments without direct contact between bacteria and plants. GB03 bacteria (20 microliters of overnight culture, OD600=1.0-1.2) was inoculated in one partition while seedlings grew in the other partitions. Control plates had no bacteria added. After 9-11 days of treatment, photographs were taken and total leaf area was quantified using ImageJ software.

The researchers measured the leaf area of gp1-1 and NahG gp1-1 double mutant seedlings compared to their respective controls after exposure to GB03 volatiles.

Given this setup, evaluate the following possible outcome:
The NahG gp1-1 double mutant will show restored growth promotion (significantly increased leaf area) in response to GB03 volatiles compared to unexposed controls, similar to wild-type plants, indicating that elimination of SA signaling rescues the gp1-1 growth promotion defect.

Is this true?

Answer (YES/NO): NO